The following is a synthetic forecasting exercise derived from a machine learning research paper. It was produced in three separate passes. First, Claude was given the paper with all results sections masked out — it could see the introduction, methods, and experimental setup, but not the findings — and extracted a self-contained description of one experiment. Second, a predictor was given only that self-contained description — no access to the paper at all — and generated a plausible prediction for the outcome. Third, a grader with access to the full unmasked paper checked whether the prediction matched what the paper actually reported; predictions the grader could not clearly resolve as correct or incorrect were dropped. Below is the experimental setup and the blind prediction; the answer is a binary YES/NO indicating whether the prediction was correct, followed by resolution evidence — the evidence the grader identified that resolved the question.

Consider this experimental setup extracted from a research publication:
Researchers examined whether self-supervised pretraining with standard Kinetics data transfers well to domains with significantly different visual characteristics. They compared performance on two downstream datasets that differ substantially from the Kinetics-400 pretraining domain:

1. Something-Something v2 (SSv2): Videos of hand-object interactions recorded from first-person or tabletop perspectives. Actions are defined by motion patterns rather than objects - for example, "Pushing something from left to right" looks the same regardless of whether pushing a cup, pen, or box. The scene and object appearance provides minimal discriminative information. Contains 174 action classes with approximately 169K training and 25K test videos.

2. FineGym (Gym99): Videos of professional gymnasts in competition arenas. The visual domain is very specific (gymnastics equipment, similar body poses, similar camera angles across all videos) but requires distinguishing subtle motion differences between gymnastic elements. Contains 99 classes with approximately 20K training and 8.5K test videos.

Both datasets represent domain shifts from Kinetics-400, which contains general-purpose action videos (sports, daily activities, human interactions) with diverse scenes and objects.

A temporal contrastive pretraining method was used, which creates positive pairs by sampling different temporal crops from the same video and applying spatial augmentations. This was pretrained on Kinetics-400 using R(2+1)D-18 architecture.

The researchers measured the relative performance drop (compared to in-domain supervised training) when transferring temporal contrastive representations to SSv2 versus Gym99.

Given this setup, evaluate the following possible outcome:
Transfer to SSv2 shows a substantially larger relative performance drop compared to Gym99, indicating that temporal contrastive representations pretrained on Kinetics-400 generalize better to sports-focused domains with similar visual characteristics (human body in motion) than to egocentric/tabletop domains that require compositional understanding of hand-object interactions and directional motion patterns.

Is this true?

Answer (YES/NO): NO